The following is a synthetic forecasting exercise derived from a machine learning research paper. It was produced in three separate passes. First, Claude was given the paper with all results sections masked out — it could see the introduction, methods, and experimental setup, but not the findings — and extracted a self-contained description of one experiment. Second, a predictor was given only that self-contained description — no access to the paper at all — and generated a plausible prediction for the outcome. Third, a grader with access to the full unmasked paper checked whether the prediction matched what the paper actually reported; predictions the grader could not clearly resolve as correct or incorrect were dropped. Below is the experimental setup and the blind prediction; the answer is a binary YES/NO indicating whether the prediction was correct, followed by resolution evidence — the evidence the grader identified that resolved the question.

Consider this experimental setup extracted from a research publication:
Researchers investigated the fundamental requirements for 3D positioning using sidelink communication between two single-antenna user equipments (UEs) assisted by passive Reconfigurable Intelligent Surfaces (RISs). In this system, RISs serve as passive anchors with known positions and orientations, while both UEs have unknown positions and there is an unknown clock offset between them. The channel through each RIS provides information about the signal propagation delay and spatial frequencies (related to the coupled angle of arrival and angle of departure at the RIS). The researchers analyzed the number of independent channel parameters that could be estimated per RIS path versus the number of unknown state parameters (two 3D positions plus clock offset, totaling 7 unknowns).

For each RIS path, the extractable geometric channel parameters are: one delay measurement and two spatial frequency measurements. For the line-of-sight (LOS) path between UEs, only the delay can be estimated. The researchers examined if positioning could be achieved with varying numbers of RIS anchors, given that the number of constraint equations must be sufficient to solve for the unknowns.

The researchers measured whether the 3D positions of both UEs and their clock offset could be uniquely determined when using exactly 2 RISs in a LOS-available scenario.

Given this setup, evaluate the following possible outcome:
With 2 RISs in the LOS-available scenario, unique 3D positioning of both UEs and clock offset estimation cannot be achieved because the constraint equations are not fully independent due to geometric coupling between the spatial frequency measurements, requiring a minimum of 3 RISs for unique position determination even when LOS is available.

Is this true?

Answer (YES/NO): NO